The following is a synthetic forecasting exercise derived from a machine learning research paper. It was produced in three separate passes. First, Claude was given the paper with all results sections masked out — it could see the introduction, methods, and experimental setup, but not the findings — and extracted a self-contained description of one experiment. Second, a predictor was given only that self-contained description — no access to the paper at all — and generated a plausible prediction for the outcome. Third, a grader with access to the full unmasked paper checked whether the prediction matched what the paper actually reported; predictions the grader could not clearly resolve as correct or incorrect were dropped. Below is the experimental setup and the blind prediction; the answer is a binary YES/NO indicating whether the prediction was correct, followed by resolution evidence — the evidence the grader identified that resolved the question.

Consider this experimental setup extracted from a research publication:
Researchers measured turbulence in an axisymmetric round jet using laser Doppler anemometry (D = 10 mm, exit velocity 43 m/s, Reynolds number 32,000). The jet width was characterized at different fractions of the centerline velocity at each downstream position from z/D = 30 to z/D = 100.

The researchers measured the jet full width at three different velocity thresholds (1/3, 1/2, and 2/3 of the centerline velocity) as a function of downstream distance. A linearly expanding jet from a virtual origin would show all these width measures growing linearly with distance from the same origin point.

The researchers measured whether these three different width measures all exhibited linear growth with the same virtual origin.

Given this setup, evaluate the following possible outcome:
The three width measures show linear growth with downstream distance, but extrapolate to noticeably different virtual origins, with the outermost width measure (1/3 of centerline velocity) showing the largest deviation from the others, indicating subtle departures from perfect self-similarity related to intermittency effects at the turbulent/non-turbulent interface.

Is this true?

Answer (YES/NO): NO